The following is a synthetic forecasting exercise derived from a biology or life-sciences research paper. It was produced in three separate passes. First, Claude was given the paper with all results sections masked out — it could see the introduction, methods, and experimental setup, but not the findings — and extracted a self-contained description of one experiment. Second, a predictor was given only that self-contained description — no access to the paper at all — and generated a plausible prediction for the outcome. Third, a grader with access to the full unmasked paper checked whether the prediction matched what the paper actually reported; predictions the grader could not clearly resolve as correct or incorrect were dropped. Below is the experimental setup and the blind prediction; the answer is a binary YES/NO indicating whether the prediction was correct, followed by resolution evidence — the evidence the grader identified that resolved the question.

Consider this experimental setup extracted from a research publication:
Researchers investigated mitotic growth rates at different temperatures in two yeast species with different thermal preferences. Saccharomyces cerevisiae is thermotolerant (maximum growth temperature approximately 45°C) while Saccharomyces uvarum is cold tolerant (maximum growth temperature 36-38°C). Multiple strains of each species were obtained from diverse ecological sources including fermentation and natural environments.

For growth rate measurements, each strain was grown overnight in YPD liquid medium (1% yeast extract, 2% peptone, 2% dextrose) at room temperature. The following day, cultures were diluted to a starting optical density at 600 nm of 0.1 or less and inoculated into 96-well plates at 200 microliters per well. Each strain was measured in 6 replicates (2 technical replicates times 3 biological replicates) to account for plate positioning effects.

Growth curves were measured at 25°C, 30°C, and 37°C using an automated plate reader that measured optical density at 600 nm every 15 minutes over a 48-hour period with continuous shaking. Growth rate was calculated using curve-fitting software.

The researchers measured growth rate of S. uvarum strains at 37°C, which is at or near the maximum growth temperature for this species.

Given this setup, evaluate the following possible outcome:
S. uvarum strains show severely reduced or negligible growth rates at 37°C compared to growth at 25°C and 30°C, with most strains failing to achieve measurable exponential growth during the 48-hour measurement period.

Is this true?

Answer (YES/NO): YES